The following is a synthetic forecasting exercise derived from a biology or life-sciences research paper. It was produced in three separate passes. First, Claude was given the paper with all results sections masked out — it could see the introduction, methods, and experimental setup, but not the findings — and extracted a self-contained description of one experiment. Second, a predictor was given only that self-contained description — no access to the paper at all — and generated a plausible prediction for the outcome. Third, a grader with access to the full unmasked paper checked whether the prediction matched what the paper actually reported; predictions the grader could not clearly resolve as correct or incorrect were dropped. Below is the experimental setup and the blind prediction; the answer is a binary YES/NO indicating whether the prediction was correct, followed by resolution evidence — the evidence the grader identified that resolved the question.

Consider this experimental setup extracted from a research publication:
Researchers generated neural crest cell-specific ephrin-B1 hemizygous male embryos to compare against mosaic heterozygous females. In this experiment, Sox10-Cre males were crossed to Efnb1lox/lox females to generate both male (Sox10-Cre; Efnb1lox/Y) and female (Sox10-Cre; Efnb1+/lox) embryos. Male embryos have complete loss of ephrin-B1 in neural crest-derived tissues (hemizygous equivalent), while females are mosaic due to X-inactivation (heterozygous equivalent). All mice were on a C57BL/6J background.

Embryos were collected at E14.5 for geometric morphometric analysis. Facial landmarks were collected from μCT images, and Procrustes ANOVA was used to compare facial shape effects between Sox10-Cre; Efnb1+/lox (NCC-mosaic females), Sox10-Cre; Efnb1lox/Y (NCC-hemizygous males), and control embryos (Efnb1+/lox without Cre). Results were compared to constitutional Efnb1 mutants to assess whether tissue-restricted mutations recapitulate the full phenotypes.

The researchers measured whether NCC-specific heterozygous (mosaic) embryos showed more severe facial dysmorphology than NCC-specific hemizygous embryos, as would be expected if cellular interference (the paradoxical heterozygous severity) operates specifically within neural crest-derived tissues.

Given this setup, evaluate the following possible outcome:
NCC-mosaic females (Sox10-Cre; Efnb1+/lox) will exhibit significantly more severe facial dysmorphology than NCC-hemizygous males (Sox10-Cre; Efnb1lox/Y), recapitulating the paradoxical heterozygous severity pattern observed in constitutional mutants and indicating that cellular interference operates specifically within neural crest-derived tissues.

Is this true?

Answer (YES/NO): YES